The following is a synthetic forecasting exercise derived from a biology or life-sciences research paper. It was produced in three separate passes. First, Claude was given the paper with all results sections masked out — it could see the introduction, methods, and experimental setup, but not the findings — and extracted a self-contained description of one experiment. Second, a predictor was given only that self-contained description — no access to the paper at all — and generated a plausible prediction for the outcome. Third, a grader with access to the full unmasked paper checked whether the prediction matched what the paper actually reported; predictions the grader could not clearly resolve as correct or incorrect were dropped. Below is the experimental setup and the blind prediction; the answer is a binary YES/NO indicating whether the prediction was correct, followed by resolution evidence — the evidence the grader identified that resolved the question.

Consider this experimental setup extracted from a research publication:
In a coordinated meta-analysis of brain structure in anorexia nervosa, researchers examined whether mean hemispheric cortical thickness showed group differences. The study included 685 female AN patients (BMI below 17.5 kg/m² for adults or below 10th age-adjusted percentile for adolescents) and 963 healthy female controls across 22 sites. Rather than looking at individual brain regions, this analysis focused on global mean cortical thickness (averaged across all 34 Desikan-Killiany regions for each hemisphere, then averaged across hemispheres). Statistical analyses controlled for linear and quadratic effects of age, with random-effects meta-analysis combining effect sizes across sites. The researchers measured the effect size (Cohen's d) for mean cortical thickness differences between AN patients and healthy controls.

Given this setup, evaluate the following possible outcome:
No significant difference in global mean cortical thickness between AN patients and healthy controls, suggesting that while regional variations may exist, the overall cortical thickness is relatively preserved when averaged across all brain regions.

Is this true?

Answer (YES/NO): NO